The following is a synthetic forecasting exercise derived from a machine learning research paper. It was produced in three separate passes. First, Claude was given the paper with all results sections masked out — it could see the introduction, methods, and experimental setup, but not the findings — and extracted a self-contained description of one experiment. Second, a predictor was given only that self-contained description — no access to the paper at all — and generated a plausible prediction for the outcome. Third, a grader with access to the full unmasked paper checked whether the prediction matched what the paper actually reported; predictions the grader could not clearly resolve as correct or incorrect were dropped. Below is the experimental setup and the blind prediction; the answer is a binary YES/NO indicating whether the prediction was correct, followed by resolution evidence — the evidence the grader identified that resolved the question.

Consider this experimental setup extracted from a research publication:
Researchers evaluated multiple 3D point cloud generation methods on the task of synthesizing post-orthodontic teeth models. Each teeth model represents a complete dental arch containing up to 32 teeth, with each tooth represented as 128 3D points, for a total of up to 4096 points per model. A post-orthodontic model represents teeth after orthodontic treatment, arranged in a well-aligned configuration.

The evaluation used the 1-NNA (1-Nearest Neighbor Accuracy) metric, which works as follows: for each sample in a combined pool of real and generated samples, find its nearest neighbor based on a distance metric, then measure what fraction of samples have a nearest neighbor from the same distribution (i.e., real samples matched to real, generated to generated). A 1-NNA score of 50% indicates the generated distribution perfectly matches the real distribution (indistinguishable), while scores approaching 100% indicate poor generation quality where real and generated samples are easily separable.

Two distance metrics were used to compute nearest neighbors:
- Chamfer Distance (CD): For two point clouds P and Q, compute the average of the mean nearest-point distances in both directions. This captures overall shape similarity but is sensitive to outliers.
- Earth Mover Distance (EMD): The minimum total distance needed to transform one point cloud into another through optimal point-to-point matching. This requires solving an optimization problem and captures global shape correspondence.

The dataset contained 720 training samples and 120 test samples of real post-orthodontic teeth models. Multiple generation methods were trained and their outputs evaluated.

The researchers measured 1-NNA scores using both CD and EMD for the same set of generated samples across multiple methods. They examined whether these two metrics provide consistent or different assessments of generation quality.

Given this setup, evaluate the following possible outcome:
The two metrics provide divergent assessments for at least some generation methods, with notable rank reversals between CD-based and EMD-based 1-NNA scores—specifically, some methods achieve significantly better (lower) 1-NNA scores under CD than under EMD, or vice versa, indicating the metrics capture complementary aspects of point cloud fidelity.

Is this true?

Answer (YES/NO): YES